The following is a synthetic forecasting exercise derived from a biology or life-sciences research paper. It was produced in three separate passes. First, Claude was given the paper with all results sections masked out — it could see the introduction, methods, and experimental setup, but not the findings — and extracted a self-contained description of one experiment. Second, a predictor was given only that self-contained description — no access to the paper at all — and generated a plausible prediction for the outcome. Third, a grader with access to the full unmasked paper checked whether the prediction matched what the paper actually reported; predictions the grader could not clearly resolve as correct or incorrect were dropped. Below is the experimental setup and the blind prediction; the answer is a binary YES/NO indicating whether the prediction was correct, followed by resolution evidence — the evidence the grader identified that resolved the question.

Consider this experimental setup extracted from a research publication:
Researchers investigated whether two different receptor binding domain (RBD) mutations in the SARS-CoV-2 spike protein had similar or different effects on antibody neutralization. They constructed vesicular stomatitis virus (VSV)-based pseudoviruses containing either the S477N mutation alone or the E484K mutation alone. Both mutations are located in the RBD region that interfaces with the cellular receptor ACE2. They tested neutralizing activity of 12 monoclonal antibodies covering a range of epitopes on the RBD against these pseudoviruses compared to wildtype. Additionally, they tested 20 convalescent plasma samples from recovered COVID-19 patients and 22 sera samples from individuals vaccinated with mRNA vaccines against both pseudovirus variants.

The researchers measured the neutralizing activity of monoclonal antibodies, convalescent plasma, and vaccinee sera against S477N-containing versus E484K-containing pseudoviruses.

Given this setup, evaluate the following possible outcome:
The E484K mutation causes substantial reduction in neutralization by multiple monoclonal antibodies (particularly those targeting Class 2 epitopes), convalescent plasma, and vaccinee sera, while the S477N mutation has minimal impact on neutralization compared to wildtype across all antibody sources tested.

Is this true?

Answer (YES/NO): YES